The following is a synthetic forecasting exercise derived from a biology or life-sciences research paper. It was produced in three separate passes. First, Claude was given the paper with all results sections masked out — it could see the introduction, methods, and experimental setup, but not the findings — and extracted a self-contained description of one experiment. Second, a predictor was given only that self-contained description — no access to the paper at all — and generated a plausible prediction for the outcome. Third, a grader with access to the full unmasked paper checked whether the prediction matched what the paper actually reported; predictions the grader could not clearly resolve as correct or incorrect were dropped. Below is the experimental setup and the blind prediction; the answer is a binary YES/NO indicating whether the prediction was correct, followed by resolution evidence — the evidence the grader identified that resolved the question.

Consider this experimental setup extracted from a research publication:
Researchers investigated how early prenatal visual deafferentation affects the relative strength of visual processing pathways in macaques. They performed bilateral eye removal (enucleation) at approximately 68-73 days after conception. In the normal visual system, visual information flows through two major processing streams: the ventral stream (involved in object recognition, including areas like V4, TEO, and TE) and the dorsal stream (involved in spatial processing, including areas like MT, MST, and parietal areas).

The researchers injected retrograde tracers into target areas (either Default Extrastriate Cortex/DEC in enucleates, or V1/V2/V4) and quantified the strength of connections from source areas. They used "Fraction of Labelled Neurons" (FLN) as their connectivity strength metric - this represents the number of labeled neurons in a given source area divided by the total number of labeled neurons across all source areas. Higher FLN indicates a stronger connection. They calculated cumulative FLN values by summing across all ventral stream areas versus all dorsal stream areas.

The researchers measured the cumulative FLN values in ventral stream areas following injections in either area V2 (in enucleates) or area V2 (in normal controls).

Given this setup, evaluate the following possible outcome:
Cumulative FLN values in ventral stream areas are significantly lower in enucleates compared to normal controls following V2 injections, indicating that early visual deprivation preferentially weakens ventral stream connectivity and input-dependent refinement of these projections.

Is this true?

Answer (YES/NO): NO